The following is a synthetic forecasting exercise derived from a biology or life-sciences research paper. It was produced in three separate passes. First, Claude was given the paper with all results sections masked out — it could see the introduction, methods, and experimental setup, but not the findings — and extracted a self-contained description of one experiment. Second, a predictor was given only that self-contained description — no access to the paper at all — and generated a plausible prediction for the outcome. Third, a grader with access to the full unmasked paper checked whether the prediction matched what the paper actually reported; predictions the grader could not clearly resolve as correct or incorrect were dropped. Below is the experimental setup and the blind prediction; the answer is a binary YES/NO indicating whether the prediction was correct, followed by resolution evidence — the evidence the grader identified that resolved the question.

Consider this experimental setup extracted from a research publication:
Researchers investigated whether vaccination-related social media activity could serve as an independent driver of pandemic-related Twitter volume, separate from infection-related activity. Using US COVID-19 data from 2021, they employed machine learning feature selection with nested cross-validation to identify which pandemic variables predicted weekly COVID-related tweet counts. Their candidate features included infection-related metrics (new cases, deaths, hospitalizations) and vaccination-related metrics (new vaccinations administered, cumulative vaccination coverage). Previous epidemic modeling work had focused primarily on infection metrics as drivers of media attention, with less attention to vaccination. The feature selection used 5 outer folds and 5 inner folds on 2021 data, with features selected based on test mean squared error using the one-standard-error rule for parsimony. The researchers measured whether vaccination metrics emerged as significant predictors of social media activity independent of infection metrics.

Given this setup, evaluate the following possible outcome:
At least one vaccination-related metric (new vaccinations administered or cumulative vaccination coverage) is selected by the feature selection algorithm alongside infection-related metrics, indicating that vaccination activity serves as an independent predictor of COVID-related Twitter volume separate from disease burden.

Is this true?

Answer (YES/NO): YES